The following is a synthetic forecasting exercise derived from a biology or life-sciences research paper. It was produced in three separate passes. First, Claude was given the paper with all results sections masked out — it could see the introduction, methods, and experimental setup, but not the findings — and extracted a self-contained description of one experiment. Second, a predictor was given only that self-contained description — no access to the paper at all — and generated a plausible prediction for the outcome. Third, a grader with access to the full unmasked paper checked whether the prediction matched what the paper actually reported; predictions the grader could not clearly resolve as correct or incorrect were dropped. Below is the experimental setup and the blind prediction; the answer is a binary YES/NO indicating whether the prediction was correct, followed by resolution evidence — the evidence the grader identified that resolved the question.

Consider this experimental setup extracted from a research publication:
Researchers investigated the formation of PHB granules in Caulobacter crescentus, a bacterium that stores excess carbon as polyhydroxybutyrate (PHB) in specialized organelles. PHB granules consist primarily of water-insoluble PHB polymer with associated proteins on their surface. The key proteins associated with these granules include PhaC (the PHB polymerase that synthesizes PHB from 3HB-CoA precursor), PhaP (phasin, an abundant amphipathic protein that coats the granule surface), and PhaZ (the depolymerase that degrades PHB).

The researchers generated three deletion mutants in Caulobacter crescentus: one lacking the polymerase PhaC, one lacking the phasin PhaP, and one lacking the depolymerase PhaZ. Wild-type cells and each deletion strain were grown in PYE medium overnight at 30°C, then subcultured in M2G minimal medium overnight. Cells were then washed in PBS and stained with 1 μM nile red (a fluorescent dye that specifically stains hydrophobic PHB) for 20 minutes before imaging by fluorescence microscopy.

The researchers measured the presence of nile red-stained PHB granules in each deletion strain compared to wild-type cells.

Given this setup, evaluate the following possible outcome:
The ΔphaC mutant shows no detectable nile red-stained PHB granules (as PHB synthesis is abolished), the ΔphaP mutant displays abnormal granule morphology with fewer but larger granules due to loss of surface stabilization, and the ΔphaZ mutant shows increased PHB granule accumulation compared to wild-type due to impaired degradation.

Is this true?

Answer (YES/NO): NO